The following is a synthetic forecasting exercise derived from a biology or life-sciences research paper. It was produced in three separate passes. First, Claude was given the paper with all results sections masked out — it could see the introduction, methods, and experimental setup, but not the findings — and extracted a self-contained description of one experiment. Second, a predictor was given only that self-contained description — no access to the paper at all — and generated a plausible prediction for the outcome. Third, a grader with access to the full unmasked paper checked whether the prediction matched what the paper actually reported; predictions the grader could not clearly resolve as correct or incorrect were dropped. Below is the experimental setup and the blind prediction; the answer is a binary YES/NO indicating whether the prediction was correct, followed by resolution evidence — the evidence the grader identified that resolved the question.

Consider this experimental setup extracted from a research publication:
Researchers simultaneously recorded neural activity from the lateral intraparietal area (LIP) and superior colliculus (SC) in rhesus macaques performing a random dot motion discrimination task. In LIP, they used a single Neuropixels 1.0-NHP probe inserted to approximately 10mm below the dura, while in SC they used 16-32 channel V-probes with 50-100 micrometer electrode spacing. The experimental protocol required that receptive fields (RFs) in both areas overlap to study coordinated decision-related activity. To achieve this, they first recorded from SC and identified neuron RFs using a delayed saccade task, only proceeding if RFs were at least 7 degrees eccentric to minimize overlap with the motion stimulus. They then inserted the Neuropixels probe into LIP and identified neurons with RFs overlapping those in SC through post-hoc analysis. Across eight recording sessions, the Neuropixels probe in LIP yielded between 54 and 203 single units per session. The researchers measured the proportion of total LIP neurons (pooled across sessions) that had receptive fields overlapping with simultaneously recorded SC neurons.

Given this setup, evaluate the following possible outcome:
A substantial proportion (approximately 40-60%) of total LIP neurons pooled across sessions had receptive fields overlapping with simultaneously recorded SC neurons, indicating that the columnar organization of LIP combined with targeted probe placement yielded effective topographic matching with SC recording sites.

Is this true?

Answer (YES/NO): NO